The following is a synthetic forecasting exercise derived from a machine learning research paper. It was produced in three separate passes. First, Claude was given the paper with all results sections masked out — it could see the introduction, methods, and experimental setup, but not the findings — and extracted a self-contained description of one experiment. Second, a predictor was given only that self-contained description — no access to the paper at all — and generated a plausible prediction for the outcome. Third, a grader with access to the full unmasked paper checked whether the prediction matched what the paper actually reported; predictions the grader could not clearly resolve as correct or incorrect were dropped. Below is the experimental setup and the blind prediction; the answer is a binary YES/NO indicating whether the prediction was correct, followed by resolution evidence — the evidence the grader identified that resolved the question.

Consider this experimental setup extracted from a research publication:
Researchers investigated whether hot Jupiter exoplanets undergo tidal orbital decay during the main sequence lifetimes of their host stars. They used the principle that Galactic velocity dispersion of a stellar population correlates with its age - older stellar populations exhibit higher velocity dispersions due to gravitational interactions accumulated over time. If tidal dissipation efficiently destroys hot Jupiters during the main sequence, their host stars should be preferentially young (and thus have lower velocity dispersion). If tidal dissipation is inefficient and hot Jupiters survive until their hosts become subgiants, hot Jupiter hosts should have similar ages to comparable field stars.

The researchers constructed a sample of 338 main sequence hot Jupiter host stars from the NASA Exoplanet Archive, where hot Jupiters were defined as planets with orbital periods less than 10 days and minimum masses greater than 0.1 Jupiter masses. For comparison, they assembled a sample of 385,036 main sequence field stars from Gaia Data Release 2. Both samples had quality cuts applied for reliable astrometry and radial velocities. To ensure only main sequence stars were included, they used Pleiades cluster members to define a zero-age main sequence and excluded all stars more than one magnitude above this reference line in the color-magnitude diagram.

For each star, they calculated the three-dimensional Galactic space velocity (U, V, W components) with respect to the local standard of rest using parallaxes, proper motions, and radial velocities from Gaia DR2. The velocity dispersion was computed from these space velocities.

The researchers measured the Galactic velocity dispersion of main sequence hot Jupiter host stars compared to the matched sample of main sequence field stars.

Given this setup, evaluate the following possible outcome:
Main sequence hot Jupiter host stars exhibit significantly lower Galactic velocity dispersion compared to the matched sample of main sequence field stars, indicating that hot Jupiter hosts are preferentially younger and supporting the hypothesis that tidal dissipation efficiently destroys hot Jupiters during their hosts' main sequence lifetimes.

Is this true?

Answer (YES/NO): YES